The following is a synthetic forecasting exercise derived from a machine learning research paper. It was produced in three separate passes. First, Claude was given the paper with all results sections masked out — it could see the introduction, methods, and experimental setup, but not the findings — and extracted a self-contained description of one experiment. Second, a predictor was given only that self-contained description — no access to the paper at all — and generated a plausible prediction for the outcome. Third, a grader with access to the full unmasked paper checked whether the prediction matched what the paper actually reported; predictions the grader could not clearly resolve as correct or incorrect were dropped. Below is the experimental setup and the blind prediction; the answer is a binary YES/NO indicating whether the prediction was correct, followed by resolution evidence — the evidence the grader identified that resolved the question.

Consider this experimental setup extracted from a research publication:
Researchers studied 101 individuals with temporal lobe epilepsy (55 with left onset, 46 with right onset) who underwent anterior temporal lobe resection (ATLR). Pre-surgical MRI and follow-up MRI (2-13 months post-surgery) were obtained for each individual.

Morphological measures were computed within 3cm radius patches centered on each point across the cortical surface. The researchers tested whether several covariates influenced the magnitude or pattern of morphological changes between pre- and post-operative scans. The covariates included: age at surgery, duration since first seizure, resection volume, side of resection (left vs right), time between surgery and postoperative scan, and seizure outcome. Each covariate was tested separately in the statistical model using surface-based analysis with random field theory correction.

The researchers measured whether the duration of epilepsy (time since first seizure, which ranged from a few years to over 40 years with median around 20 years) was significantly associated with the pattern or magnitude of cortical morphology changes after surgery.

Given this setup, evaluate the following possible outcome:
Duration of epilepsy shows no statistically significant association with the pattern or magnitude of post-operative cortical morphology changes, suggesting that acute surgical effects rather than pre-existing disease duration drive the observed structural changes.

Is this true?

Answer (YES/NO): YES